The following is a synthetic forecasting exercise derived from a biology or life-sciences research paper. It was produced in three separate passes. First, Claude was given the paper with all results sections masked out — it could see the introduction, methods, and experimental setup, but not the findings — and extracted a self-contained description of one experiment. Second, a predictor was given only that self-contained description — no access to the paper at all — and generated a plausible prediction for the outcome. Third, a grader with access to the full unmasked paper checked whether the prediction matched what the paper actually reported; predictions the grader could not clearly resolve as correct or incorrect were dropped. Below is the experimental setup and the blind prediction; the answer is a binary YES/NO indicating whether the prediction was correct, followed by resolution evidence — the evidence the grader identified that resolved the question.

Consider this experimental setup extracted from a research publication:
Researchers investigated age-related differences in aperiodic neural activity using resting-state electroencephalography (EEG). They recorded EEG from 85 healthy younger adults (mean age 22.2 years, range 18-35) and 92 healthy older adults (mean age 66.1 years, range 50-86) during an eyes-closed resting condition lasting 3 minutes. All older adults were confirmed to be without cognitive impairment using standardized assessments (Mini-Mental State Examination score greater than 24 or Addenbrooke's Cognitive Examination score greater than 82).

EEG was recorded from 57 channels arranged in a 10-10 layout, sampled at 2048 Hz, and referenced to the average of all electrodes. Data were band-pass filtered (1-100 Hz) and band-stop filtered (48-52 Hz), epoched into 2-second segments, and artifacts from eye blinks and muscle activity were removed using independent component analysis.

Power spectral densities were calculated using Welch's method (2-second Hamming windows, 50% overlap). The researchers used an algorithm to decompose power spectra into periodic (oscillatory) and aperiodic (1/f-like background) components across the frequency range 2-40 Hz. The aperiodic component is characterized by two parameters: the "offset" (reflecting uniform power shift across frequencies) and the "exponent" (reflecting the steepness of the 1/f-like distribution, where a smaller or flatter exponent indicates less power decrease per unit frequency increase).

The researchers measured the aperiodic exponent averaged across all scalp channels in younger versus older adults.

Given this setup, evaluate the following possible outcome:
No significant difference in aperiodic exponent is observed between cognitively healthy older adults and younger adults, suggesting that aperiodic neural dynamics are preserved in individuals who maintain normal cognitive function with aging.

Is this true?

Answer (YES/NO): NO